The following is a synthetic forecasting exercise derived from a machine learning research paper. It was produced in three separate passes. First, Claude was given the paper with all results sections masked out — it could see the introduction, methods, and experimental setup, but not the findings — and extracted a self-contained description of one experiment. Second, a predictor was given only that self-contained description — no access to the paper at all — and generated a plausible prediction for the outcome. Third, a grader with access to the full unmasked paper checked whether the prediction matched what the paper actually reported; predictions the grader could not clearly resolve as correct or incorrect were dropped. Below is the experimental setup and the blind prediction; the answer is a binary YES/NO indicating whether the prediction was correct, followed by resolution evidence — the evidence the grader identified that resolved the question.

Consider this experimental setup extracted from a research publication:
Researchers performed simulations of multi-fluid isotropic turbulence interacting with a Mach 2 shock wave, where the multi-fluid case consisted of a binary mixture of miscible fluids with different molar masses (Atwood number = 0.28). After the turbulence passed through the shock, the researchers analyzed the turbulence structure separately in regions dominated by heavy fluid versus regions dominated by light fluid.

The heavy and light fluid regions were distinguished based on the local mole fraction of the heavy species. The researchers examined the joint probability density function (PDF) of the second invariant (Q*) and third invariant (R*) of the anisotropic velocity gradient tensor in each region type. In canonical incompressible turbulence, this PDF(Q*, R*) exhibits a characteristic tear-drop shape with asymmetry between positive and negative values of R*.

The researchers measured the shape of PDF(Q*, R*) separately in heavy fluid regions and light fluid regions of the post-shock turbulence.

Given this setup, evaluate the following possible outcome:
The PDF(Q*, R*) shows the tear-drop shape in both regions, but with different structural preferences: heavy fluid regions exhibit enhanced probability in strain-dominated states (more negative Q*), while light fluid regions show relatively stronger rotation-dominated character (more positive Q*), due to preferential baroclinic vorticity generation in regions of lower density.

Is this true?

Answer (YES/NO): NO